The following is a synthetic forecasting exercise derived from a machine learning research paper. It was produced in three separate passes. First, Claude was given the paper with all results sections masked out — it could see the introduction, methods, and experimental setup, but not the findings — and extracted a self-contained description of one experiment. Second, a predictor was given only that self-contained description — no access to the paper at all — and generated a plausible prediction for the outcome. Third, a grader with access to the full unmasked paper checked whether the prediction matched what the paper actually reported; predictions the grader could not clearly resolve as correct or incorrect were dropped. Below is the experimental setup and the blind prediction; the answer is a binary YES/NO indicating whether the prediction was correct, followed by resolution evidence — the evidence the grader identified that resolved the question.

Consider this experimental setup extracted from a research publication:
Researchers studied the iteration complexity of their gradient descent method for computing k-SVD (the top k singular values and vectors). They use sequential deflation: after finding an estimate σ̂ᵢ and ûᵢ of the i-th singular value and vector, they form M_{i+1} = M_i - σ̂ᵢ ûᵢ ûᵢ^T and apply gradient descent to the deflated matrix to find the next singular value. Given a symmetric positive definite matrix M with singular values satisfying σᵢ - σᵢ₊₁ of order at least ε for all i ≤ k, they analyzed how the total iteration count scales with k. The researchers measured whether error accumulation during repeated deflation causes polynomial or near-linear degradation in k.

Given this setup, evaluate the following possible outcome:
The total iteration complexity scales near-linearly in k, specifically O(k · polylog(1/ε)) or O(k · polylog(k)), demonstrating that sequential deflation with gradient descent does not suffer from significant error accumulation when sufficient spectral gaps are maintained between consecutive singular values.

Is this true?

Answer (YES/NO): NO